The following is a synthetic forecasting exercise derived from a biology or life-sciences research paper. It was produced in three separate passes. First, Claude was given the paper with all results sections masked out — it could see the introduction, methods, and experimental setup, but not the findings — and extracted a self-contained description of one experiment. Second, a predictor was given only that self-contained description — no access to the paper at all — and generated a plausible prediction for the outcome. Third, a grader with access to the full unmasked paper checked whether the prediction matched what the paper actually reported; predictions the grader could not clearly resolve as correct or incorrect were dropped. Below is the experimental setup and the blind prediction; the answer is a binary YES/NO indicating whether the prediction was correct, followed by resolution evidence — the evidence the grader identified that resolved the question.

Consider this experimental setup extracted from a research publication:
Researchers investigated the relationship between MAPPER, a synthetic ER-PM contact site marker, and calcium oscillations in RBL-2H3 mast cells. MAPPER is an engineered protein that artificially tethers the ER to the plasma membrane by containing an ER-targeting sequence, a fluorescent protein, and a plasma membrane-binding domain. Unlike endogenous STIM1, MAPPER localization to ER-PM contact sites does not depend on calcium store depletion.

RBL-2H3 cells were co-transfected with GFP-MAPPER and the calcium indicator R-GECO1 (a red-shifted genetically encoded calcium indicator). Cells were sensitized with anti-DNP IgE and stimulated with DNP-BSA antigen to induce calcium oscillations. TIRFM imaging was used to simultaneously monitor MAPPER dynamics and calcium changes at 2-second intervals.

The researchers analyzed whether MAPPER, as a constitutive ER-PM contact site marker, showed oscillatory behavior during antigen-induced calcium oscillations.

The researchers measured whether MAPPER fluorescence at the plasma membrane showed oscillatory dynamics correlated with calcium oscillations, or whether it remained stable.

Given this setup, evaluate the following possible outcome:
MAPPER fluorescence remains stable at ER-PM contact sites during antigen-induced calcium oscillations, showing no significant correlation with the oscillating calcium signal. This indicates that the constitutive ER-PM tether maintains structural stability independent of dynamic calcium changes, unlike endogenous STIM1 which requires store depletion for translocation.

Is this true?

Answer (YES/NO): NO